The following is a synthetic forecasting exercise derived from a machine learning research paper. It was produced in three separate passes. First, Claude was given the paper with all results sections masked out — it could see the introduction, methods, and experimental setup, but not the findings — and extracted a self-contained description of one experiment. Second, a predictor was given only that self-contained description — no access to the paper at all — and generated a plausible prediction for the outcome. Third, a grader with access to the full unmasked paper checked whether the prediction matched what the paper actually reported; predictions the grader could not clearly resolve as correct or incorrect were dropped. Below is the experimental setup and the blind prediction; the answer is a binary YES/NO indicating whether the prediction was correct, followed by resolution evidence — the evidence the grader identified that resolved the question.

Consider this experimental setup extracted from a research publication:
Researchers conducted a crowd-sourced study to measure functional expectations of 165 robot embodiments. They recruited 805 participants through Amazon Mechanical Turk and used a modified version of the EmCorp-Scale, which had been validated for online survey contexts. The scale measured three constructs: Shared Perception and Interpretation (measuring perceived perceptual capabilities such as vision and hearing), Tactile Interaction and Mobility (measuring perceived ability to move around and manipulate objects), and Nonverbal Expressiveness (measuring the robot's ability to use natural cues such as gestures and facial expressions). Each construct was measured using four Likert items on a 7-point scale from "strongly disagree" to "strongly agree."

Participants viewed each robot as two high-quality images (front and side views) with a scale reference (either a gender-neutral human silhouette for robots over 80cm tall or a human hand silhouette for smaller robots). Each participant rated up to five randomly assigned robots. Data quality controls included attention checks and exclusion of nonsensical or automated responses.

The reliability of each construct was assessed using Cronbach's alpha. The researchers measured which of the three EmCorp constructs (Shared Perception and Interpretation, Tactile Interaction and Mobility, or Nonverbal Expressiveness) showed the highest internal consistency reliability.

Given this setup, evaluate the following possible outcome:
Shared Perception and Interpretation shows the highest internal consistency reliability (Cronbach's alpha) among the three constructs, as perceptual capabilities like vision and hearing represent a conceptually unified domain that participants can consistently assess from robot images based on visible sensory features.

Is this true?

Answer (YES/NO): YES